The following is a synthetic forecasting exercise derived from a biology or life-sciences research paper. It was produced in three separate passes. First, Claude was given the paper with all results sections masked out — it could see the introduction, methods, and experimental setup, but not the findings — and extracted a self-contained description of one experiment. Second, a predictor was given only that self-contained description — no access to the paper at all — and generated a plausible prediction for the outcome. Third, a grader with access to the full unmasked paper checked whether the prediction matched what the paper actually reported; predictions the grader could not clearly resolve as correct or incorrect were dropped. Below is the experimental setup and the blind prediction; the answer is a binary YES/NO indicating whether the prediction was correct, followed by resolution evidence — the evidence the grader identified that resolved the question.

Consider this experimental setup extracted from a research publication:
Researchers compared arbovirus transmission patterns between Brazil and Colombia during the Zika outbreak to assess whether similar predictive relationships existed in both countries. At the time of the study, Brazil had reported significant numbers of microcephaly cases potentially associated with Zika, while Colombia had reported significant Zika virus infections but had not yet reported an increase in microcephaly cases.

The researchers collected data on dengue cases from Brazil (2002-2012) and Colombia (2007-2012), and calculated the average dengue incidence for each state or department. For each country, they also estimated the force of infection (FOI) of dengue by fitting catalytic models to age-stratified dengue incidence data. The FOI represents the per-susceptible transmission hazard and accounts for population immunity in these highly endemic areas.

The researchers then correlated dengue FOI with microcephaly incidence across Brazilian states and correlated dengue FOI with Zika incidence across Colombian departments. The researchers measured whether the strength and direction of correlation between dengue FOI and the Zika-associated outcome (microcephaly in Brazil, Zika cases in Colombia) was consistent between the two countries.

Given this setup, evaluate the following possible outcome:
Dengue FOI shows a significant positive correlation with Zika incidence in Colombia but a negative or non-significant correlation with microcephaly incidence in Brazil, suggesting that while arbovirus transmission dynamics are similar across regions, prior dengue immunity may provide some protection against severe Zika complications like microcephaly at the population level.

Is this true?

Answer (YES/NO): NO